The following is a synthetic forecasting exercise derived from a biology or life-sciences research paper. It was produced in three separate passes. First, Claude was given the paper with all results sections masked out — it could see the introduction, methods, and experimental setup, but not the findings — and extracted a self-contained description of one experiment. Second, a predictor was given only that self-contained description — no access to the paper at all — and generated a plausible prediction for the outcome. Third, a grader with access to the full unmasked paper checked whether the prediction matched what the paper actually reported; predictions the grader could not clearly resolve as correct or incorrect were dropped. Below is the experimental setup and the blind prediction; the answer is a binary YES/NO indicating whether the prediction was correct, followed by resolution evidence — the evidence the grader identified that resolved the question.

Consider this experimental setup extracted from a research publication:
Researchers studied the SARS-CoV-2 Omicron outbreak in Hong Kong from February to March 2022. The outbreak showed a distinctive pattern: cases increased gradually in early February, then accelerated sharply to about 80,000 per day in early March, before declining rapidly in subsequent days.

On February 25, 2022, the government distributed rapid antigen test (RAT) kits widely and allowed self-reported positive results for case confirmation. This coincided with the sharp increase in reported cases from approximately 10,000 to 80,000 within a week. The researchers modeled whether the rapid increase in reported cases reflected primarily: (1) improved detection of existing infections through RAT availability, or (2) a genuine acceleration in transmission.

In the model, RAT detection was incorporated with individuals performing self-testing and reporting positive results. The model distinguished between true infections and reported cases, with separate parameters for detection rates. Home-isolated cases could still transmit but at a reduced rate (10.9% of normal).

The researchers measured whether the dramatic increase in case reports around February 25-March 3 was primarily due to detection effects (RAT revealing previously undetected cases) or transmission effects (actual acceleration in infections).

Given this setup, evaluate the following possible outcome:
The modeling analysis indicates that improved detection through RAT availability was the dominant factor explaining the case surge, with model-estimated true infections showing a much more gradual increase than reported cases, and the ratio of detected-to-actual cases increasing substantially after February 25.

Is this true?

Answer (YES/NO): NO